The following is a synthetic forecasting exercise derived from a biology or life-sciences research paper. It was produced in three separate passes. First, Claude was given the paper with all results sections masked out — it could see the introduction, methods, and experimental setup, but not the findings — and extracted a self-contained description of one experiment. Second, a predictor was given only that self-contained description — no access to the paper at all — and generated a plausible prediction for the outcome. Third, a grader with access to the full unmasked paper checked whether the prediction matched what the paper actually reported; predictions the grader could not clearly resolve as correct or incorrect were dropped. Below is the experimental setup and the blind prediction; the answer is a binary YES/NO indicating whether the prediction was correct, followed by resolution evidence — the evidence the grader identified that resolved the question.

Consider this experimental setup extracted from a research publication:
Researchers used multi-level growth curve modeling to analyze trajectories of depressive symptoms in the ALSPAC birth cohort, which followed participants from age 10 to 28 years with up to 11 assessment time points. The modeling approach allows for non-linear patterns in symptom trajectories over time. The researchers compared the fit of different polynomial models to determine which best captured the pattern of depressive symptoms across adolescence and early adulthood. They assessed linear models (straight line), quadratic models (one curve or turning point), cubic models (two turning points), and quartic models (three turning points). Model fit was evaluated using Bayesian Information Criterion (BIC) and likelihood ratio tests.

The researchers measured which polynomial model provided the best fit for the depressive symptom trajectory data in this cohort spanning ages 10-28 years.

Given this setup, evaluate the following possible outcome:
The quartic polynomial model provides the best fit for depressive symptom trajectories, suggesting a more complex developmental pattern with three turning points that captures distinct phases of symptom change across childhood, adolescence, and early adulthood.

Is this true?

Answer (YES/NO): YES